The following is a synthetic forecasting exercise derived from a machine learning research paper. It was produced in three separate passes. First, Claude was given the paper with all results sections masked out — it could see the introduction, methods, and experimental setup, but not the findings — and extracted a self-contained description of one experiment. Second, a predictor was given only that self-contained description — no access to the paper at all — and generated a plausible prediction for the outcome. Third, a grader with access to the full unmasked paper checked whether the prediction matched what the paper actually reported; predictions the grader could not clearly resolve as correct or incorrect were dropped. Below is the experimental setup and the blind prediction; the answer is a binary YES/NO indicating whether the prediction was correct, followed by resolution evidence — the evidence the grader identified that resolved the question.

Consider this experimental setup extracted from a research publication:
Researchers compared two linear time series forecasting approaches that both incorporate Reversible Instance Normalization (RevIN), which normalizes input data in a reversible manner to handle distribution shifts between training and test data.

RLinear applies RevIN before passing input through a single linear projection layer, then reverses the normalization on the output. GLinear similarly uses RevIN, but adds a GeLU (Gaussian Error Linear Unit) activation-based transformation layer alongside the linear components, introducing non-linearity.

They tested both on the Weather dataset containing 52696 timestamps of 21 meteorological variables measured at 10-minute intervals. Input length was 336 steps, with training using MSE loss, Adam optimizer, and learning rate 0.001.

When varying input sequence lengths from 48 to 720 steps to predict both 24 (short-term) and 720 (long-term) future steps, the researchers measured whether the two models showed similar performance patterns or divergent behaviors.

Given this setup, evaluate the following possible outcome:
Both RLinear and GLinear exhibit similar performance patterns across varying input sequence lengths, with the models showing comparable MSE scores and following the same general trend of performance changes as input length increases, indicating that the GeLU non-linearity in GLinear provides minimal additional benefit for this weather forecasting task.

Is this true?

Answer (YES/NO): YES